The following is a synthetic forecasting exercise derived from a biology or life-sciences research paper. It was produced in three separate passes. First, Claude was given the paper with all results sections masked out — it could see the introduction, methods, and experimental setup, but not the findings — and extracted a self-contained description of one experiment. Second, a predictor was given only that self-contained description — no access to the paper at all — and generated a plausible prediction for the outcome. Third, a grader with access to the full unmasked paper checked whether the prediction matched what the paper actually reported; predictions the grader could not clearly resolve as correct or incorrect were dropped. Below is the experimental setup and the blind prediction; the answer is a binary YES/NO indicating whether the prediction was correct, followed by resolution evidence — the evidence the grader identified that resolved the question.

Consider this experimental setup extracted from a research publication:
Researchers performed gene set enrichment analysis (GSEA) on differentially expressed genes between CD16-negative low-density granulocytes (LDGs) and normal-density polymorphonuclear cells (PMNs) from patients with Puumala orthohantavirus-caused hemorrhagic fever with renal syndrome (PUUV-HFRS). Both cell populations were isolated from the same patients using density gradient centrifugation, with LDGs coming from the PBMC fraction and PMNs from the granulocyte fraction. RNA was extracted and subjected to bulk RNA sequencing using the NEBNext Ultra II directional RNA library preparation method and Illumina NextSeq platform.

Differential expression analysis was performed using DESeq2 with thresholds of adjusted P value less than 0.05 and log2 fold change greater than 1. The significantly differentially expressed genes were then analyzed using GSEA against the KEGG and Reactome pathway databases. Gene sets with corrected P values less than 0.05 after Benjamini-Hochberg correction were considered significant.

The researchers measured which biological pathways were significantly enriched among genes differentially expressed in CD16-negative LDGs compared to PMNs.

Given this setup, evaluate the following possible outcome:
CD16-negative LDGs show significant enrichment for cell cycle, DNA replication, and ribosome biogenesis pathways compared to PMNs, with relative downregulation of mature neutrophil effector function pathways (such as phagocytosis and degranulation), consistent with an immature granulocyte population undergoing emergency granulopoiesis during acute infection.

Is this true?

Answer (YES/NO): YES